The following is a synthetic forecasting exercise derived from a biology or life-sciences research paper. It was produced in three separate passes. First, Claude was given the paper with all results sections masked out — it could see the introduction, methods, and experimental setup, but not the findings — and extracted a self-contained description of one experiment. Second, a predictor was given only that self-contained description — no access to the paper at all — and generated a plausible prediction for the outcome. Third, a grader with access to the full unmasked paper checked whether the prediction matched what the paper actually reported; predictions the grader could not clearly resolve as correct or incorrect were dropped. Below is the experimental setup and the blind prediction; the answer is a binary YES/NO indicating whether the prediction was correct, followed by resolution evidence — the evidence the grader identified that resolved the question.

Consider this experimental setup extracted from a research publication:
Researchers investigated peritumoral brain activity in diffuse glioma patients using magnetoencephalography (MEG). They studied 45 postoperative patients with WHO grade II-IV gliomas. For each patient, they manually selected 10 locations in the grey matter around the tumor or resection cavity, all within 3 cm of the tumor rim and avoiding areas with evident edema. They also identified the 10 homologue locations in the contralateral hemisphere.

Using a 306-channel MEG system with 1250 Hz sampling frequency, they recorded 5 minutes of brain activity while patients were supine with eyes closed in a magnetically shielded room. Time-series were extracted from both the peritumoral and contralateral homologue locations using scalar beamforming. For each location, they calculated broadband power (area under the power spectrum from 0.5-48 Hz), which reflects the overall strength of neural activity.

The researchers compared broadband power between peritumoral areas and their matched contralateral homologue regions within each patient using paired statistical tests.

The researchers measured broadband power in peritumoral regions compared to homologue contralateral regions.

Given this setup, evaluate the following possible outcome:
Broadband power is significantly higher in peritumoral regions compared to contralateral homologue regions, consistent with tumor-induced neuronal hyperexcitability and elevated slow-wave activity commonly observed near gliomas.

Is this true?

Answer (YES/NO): YES